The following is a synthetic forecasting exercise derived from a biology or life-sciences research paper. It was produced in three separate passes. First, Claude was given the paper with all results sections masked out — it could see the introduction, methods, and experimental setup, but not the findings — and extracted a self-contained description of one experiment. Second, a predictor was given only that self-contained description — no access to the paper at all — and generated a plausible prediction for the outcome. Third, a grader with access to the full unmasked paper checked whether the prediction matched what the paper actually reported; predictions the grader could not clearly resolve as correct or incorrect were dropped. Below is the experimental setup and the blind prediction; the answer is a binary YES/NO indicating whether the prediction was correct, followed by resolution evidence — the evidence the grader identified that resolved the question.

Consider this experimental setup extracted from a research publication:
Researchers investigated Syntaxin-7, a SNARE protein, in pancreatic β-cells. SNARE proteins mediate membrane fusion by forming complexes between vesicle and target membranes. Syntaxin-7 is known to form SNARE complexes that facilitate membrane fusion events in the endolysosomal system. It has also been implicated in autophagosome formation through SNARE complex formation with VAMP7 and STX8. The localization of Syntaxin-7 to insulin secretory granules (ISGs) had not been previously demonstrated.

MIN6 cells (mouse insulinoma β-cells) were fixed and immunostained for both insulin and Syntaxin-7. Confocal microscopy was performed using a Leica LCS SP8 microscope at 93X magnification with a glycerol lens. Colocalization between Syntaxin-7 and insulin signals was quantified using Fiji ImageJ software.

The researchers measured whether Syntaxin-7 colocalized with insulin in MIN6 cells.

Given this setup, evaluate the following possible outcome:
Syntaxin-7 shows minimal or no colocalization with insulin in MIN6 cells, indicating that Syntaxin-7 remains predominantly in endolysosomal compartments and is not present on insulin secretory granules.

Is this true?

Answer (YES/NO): NO